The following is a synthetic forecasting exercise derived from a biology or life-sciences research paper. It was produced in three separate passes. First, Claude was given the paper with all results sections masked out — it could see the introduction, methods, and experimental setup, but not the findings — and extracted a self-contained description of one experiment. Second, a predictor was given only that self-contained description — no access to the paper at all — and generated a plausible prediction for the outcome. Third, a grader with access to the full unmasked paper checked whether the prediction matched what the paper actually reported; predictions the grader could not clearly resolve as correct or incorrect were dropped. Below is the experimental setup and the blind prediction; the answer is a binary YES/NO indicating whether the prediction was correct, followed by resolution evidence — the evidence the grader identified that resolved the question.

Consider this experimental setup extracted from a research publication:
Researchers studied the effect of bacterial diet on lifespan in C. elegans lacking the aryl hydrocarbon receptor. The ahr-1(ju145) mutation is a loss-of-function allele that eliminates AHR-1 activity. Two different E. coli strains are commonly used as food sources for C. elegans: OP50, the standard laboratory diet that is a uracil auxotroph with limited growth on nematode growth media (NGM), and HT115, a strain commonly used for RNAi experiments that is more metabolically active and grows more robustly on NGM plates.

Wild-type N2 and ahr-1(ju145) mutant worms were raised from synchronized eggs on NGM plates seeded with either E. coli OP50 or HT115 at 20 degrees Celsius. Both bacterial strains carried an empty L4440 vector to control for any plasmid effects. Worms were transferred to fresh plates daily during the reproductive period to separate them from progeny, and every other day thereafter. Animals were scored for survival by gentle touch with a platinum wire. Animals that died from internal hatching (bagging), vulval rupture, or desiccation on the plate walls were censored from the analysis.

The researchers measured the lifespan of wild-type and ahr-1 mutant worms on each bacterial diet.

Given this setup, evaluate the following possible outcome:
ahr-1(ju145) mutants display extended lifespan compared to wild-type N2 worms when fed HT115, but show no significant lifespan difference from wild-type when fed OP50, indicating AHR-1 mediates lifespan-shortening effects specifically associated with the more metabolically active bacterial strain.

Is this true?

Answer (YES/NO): YES